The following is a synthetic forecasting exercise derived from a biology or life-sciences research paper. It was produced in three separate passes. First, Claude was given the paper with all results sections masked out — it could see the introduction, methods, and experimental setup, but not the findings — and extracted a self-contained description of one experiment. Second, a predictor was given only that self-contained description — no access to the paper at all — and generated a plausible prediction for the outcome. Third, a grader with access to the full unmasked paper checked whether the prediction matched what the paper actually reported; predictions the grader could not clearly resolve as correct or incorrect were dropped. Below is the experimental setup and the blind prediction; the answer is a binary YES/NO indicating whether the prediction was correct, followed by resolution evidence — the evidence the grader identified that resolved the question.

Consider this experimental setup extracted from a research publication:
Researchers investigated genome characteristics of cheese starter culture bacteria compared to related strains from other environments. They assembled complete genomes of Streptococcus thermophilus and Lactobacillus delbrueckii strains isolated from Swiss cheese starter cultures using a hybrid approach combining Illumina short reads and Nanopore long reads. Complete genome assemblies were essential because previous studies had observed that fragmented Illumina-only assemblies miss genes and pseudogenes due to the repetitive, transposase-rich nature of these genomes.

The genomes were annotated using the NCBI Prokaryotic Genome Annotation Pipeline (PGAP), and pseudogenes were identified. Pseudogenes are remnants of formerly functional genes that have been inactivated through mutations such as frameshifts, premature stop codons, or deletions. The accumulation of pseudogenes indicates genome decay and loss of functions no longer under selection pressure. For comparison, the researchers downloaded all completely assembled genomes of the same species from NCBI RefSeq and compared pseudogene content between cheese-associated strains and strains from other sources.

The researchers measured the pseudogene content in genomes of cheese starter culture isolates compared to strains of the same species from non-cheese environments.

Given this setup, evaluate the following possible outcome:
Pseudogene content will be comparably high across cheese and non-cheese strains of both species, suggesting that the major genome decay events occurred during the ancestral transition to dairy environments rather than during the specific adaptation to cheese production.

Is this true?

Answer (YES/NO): NO